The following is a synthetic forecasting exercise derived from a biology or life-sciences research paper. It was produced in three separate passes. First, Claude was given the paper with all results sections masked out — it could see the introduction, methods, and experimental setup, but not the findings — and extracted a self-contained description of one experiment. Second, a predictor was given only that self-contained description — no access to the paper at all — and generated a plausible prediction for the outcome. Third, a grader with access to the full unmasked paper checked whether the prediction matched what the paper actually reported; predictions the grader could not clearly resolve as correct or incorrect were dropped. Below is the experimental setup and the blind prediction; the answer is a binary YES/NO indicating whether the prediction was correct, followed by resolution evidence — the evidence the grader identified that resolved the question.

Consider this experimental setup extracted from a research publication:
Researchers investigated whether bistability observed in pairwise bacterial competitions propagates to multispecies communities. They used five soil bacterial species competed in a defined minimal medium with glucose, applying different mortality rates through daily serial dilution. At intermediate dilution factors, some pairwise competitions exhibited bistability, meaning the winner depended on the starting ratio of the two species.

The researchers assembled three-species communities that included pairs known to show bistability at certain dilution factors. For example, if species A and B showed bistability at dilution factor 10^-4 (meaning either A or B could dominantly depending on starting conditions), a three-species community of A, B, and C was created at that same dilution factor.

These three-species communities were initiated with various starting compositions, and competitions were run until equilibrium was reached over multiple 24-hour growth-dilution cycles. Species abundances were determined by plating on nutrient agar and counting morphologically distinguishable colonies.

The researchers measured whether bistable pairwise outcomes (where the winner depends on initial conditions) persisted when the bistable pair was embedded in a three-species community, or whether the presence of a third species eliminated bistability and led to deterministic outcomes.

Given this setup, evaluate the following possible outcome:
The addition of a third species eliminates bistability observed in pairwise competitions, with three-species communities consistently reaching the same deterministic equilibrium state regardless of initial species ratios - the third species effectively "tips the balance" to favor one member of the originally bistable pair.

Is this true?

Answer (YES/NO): NO